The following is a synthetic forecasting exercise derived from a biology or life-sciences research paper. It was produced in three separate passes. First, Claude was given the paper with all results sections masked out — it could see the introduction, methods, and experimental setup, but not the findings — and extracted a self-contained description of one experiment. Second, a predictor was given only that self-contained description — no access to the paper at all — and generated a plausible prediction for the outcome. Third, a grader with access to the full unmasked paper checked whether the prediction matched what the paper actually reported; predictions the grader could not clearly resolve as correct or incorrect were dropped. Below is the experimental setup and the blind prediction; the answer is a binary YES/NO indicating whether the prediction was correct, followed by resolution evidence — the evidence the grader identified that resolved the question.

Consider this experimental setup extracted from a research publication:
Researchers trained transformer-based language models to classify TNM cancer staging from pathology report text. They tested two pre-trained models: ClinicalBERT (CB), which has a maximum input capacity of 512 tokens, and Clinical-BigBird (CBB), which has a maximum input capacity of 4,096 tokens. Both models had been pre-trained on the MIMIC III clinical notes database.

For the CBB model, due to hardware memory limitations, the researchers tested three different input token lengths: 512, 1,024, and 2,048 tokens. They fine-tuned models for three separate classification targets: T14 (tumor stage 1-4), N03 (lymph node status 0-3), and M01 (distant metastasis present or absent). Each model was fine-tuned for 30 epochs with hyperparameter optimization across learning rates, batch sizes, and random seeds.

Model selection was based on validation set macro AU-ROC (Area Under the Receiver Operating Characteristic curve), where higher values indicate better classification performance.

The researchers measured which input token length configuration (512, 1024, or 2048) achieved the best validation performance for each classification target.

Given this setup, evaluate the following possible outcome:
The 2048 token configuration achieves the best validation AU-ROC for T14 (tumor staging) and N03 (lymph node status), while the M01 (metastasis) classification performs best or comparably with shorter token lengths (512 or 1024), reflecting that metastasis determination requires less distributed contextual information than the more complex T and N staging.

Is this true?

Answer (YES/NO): YES